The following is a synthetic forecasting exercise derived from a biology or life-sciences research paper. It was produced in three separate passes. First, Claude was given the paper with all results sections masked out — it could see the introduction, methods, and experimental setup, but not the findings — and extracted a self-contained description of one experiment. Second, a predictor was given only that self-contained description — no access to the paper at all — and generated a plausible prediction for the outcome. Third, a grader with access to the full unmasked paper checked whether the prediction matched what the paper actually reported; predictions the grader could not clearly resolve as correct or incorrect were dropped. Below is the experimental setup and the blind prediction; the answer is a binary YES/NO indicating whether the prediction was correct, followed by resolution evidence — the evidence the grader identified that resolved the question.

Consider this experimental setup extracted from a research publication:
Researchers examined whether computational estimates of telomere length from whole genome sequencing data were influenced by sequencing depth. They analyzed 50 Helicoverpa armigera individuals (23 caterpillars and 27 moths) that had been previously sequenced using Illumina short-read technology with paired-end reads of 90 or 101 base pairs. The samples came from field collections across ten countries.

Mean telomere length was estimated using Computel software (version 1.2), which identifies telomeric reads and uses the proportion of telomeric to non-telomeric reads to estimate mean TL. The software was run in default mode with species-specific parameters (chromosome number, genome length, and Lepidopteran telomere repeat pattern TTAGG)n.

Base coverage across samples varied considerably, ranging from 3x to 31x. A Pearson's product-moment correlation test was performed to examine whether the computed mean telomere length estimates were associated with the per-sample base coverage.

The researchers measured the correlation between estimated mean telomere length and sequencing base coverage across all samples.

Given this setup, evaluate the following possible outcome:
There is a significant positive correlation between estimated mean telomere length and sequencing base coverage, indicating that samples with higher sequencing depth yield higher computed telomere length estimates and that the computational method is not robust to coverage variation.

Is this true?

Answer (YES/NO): NO